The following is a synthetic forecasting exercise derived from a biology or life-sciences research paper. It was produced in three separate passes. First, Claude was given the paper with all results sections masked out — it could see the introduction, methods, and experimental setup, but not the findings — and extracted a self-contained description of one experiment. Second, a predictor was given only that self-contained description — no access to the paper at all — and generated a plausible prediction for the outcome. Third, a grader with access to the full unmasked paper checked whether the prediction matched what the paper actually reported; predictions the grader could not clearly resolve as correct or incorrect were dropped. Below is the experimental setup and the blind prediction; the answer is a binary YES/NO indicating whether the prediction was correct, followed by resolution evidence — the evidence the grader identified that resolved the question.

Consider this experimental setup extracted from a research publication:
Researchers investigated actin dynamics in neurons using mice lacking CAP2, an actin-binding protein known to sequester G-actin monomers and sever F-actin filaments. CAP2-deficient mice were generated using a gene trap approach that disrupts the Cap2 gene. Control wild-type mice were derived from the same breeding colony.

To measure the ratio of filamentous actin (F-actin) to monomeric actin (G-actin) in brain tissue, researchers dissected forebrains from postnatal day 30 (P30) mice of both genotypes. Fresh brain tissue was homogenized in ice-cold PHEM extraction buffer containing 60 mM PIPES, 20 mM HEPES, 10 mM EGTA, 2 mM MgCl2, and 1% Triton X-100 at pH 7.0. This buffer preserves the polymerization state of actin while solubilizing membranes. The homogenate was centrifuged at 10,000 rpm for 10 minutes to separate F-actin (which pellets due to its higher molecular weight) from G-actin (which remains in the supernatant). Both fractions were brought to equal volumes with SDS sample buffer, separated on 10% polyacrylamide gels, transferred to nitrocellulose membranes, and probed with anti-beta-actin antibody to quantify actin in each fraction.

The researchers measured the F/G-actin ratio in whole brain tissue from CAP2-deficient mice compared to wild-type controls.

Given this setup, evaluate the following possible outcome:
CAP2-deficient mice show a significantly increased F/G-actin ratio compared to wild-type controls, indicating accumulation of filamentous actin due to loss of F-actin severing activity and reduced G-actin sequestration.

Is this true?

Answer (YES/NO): YES